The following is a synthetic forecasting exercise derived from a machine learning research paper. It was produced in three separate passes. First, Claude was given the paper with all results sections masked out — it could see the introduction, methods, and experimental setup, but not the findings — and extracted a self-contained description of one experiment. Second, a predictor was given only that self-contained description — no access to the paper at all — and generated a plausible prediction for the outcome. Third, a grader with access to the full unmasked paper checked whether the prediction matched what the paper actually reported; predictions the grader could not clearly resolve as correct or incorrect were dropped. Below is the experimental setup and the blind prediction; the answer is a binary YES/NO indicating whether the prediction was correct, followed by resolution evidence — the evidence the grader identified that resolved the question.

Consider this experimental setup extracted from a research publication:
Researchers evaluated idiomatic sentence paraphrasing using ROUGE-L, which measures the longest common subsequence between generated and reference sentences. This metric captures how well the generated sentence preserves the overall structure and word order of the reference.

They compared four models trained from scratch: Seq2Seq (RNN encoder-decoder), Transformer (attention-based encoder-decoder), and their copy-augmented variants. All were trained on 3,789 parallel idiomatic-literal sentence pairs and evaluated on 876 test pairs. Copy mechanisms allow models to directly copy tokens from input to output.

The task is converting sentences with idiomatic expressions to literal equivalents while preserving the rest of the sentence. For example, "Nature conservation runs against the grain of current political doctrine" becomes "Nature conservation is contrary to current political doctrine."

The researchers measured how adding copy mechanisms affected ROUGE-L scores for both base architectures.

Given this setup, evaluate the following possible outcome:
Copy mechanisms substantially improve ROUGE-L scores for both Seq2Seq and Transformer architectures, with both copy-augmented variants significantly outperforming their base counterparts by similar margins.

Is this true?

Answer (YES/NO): NO